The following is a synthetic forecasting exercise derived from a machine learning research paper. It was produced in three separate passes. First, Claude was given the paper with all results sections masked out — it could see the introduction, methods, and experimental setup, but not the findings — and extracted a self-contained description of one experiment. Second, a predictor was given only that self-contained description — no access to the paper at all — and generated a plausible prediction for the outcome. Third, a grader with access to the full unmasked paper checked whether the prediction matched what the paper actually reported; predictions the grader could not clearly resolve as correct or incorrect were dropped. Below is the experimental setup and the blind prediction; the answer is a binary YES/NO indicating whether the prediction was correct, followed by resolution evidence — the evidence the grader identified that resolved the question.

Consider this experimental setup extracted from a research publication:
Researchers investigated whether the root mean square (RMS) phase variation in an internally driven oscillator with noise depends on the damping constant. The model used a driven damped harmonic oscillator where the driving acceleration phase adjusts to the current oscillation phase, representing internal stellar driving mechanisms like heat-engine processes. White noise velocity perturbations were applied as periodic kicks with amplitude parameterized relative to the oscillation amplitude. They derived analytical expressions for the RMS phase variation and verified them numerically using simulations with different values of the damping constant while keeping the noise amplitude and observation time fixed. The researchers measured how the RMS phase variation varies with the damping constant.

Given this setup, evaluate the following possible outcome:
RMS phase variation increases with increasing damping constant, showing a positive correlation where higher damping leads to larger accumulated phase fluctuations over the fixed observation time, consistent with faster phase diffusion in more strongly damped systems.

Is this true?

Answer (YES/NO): NO